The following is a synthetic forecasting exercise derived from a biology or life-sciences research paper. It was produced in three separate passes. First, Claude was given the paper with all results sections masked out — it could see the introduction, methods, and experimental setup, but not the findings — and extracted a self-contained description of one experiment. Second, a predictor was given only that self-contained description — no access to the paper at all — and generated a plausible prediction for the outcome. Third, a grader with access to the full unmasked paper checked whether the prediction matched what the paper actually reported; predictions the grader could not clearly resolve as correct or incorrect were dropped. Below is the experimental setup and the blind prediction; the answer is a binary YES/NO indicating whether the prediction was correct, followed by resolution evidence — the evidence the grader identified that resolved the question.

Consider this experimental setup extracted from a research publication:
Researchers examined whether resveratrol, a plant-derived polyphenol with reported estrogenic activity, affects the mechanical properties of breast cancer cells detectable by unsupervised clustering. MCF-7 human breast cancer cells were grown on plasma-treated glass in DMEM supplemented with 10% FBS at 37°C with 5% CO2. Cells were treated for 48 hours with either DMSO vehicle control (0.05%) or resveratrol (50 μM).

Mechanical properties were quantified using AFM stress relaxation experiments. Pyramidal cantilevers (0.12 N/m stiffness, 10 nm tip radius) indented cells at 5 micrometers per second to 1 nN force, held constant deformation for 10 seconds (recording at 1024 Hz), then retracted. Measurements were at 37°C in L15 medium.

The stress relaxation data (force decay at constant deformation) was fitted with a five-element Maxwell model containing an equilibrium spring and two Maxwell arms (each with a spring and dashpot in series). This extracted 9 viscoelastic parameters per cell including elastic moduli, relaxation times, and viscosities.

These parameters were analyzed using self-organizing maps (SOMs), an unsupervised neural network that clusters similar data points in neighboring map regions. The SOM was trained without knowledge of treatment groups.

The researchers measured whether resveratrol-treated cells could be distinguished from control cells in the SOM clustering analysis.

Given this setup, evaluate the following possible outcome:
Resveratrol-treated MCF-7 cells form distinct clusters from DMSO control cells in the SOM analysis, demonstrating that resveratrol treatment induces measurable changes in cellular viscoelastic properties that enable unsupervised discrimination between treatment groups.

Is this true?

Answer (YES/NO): YES